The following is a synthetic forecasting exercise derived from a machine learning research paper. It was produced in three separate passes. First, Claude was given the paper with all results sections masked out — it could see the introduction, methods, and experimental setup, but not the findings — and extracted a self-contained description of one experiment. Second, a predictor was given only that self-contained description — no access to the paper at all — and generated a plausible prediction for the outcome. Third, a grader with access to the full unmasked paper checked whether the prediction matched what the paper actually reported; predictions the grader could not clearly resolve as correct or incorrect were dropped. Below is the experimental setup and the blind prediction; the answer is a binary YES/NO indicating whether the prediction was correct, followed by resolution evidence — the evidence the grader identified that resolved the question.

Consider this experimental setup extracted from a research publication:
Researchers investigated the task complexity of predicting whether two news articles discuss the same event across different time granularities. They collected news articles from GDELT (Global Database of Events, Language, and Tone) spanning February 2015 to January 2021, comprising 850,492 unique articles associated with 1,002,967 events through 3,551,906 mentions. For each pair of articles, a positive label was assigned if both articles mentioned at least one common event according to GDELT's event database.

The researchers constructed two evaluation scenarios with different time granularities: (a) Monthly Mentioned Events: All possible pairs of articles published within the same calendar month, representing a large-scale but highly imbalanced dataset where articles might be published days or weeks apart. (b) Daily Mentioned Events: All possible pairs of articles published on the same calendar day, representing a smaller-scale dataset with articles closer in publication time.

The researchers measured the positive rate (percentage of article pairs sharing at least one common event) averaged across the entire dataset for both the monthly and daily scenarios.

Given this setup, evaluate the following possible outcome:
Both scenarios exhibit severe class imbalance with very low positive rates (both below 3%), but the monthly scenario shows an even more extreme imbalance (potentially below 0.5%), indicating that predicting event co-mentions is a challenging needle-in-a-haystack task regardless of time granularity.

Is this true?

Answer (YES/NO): YES